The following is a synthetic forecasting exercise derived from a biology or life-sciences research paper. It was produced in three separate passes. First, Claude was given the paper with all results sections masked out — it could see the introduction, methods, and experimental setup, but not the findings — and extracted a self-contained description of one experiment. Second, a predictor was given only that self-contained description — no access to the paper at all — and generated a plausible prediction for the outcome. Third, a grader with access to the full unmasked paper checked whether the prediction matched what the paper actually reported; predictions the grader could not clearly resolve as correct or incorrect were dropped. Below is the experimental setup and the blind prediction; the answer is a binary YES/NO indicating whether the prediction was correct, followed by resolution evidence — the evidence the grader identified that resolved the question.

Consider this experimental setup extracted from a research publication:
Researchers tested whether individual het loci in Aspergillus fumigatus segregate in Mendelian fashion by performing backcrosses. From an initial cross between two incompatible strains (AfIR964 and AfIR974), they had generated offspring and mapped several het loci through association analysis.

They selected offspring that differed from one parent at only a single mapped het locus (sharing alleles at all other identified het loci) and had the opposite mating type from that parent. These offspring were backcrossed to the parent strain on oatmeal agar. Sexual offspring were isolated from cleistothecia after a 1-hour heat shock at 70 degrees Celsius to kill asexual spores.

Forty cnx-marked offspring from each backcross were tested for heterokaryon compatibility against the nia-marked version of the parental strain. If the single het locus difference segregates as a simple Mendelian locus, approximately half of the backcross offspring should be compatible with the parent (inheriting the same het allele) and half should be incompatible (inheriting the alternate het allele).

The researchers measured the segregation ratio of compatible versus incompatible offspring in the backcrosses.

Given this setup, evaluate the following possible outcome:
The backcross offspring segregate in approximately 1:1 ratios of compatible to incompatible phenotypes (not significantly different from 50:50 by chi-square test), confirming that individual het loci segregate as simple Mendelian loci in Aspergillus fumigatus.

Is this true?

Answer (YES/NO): YES